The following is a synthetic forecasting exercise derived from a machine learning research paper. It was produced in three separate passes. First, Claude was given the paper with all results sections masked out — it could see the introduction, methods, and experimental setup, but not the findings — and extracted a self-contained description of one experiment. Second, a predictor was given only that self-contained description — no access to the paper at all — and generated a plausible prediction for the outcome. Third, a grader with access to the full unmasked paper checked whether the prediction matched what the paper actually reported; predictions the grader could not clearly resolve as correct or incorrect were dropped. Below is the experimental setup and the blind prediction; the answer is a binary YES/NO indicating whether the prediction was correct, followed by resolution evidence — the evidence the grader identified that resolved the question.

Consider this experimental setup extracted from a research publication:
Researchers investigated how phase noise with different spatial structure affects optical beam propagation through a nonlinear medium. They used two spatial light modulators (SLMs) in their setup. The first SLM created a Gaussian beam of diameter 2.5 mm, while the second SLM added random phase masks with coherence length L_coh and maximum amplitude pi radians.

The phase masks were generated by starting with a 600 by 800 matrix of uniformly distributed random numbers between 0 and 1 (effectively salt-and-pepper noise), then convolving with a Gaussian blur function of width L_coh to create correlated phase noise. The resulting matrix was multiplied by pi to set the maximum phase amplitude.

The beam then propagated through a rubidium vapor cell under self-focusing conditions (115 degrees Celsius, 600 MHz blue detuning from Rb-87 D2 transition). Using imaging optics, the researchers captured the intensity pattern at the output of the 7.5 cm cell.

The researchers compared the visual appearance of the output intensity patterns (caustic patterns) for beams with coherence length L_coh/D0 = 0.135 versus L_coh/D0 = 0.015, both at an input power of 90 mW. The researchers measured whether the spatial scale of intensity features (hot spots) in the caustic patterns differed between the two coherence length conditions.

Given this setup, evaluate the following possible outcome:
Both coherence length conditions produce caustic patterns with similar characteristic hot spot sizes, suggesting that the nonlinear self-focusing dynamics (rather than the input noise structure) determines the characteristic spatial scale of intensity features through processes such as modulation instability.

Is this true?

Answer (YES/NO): NO